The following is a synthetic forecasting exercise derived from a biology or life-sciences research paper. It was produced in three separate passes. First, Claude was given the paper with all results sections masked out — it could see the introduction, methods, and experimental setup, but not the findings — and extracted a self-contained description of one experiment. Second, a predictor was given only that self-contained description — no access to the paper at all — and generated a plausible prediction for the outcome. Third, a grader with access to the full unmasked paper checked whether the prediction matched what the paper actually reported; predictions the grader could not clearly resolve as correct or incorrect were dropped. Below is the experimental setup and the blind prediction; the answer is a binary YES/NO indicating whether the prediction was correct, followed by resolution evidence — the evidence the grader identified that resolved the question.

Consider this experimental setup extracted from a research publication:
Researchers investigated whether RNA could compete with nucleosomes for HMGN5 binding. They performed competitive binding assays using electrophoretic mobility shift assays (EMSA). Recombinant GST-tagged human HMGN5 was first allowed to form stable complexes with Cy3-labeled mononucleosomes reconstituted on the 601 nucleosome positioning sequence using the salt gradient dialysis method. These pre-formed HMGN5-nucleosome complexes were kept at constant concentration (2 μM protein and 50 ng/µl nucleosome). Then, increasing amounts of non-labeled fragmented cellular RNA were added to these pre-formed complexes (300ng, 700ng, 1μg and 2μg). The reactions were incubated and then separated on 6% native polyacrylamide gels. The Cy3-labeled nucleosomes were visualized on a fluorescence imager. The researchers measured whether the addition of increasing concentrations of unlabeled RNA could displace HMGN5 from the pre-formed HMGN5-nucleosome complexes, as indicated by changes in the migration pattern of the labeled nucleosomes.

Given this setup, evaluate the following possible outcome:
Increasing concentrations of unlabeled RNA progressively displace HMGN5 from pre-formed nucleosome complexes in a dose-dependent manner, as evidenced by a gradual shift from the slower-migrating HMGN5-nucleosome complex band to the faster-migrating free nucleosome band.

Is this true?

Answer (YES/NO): NO